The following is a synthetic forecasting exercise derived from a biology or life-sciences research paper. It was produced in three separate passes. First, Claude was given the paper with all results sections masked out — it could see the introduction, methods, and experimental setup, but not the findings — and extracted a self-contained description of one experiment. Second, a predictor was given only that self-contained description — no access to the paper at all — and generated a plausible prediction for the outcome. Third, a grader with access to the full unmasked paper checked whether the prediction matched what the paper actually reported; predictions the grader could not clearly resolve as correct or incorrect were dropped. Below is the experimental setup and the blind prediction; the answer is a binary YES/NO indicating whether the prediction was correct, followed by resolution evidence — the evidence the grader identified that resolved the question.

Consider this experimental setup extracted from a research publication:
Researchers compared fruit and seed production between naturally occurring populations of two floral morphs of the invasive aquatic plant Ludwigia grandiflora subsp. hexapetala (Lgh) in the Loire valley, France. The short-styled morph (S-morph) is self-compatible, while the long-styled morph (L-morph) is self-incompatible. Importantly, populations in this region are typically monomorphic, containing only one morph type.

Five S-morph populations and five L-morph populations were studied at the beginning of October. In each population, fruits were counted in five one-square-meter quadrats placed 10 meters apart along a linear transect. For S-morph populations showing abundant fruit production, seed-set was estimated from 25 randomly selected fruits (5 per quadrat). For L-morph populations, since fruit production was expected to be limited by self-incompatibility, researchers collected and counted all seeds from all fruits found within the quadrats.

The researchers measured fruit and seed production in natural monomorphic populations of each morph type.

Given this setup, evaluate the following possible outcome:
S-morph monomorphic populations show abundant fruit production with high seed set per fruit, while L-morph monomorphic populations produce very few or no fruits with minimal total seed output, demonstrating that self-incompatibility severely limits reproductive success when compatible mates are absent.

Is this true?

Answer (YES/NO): YES